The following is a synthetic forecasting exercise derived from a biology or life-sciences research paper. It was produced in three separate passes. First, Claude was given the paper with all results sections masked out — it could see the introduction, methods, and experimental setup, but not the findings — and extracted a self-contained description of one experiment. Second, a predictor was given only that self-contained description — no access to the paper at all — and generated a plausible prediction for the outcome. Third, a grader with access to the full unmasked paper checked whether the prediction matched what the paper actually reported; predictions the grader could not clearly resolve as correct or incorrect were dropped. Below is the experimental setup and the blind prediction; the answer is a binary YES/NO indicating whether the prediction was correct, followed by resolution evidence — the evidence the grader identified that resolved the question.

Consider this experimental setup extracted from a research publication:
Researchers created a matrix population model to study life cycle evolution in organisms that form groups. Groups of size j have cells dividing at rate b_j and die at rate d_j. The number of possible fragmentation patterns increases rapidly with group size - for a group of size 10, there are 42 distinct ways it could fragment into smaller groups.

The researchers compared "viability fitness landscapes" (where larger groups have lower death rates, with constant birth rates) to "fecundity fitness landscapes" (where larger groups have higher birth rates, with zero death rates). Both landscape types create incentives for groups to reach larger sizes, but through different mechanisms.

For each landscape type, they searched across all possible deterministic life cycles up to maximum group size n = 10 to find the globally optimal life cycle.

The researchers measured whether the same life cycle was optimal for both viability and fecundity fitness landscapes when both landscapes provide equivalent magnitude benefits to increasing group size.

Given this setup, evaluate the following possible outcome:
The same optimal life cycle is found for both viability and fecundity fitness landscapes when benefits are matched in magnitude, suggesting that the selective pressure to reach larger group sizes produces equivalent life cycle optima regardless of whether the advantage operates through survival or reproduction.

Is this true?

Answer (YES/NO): NO